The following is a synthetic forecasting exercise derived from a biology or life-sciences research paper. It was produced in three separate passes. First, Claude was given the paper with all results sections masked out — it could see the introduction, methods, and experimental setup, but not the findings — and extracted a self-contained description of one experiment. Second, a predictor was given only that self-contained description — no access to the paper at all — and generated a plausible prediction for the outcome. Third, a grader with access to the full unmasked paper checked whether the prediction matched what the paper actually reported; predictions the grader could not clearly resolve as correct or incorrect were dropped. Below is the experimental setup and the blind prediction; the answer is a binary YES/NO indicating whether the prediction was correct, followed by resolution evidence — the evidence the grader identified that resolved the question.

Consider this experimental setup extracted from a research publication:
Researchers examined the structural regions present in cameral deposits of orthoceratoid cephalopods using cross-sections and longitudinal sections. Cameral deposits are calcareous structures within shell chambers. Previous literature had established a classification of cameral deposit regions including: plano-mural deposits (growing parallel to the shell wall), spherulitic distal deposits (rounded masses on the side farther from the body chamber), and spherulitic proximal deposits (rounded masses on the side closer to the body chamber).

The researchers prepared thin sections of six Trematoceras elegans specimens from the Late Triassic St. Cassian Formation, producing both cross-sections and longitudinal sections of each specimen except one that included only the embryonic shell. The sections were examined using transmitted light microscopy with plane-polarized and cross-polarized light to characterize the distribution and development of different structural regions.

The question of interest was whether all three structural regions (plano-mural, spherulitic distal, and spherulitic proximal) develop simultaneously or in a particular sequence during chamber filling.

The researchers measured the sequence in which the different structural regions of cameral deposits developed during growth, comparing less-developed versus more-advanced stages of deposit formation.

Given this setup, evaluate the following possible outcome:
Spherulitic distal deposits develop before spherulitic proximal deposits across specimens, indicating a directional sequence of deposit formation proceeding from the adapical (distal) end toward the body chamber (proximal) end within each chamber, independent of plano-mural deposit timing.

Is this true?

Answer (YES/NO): YES